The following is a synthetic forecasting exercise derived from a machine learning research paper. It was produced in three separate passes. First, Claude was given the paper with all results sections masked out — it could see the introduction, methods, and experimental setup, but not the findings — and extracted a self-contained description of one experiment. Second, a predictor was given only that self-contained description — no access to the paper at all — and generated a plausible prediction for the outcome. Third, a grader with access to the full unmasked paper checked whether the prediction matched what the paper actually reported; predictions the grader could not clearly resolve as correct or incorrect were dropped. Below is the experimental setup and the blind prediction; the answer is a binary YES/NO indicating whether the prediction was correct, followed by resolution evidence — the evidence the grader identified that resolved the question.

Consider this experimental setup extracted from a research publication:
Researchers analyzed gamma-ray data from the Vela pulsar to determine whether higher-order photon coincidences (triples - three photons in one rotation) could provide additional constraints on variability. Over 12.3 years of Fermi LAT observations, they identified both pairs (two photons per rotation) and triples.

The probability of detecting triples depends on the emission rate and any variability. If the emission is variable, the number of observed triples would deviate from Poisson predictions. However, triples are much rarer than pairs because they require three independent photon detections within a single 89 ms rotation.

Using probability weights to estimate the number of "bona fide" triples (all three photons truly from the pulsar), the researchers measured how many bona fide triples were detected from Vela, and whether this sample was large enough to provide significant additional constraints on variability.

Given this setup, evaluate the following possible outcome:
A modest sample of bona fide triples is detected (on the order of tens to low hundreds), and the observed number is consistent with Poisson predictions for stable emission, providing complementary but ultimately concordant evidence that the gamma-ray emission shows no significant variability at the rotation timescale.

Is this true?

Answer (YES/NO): NO